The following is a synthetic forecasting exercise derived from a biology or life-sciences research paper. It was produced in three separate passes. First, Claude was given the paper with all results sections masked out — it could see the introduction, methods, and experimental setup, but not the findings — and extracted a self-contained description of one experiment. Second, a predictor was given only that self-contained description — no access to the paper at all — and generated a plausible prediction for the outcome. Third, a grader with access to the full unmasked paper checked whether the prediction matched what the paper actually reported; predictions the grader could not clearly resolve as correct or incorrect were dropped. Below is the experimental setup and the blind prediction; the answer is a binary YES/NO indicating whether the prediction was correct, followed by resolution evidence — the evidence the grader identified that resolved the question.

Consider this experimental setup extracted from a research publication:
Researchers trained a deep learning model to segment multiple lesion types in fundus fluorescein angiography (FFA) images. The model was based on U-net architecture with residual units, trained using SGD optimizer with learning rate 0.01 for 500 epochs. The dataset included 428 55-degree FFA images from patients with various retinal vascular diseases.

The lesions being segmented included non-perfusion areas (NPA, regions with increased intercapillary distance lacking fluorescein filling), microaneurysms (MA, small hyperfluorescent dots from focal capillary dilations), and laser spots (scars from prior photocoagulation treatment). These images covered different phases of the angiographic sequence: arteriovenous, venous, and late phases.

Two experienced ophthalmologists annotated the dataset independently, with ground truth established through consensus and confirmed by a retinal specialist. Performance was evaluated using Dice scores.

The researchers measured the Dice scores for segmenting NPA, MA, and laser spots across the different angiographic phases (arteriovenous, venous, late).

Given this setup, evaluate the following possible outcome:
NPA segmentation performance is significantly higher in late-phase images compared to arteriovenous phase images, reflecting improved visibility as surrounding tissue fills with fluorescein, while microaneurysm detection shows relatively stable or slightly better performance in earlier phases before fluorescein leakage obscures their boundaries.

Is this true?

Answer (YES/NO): NO